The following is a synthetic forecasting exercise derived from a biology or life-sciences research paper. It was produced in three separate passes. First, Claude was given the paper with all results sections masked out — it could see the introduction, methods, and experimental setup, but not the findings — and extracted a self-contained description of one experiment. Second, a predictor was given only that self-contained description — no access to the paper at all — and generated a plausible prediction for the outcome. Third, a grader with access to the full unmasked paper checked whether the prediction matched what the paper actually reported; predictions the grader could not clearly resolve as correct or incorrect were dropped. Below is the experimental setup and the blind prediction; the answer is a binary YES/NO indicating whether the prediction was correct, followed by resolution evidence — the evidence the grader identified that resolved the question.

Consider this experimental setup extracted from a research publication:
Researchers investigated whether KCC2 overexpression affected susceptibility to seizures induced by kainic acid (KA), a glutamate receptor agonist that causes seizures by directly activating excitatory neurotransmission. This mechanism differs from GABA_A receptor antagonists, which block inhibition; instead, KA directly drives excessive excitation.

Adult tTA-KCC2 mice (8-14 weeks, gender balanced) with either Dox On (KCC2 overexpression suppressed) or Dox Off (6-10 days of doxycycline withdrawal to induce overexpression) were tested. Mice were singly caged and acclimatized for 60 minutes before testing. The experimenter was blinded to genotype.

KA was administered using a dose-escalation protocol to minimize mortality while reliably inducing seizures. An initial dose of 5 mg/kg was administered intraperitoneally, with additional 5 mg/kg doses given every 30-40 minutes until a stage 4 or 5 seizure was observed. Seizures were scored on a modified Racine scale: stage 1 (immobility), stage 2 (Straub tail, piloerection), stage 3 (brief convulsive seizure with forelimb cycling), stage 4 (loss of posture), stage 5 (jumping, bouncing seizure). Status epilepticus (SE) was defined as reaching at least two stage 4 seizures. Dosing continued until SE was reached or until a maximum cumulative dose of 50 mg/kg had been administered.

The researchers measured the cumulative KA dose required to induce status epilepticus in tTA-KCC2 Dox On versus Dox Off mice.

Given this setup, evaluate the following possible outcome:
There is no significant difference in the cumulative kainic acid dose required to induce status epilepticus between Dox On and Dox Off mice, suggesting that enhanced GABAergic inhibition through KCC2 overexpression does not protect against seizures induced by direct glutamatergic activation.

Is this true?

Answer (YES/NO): NO